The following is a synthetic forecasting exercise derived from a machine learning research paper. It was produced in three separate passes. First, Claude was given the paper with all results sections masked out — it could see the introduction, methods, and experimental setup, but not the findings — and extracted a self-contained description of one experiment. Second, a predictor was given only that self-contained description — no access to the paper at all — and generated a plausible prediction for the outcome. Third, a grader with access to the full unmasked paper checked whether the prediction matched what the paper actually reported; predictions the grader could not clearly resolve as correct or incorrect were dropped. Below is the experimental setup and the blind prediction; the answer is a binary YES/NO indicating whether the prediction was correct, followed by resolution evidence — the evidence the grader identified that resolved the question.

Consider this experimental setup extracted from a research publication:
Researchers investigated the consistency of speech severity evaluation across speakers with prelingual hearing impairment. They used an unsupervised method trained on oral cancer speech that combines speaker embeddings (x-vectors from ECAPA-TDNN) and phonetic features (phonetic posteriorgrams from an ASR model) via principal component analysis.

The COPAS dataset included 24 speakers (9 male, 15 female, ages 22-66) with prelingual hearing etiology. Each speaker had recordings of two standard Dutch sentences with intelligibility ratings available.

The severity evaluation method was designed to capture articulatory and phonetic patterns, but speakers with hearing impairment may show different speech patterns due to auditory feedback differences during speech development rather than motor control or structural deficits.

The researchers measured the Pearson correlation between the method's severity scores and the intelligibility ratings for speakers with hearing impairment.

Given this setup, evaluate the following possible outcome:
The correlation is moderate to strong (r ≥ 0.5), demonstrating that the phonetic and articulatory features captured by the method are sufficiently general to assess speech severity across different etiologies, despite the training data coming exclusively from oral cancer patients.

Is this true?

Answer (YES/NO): YES